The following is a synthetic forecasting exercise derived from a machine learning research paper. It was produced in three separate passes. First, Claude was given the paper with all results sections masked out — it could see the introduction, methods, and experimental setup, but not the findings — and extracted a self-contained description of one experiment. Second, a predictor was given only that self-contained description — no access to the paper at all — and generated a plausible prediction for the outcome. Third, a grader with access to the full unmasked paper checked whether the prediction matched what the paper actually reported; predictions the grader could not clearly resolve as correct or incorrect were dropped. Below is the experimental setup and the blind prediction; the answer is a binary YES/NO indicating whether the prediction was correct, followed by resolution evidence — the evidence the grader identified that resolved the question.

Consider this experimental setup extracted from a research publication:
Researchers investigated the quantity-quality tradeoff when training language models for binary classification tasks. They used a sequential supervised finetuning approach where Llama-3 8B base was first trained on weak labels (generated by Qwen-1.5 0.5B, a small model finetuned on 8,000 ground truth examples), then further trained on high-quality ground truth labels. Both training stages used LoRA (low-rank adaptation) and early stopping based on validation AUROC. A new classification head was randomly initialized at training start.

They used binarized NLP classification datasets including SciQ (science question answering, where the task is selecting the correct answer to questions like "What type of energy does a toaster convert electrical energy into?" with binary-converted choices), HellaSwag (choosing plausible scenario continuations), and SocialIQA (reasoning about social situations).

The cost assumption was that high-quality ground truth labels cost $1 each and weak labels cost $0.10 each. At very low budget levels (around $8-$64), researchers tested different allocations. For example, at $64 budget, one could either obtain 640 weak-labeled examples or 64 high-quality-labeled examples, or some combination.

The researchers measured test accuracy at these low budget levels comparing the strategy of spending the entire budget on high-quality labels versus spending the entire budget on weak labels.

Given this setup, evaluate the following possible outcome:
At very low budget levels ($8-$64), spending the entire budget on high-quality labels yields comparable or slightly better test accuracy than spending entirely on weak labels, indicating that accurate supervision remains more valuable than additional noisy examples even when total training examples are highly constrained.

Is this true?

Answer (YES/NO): NO